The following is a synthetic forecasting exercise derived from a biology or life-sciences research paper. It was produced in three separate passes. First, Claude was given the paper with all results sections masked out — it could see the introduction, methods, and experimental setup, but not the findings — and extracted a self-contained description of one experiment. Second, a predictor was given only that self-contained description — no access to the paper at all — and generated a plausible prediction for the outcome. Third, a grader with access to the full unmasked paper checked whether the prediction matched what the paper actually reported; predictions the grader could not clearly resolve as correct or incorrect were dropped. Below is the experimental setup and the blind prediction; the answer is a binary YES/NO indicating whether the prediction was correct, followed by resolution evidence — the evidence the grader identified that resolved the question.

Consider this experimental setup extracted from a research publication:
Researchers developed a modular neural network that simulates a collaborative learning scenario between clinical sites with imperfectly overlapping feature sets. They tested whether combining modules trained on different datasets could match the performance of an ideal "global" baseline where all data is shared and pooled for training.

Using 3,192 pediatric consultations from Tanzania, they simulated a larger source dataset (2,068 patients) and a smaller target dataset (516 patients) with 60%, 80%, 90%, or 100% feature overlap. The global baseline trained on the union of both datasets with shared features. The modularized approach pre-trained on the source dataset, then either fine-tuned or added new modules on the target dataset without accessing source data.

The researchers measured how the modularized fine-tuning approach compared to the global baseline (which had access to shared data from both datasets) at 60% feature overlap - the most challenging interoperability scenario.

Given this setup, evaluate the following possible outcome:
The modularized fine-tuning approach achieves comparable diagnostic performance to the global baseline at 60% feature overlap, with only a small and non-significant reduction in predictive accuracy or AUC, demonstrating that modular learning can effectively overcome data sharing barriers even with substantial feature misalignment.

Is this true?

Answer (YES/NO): YES